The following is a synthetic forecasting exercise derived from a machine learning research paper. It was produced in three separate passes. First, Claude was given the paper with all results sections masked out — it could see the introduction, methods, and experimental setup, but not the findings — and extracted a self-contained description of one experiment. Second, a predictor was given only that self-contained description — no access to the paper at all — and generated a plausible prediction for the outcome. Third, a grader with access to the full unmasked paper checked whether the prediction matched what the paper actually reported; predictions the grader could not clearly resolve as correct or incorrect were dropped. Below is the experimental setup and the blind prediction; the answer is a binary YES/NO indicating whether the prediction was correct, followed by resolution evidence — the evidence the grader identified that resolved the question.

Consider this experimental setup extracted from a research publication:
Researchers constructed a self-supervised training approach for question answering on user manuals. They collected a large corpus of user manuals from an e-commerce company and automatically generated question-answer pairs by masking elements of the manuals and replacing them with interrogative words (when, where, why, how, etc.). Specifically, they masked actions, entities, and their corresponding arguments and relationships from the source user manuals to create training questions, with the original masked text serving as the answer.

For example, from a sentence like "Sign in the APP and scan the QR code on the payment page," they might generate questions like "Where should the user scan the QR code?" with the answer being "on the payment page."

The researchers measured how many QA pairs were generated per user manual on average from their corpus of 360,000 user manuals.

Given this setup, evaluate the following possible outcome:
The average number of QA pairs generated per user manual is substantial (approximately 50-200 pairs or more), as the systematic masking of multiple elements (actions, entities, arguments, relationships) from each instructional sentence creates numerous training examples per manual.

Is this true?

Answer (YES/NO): NO